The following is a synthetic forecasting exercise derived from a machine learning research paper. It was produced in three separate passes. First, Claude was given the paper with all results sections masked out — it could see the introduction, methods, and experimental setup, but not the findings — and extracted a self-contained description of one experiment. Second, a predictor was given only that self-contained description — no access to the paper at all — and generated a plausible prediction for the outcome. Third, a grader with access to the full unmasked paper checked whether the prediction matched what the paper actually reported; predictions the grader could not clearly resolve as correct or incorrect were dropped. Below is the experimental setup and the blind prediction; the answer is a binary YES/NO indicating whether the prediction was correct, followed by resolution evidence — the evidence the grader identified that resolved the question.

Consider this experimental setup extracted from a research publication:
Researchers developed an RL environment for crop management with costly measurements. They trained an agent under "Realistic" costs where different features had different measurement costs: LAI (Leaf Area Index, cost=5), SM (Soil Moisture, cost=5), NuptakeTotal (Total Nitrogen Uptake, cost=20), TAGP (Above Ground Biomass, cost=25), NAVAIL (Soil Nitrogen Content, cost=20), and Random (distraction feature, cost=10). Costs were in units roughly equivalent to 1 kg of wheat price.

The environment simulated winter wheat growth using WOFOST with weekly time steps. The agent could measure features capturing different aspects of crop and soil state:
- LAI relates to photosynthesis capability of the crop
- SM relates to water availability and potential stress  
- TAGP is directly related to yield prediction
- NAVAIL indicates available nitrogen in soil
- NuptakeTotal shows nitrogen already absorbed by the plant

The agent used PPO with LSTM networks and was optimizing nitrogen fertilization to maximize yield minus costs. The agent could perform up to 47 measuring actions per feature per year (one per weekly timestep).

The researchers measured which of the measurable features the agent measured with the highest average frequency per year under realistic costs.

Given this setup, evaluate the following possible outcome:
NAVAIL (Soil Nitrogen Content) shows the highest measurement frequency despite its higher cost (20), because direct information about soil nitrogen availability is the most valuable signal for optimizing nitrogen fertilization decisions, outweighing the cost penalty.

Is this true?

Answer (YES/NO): NO